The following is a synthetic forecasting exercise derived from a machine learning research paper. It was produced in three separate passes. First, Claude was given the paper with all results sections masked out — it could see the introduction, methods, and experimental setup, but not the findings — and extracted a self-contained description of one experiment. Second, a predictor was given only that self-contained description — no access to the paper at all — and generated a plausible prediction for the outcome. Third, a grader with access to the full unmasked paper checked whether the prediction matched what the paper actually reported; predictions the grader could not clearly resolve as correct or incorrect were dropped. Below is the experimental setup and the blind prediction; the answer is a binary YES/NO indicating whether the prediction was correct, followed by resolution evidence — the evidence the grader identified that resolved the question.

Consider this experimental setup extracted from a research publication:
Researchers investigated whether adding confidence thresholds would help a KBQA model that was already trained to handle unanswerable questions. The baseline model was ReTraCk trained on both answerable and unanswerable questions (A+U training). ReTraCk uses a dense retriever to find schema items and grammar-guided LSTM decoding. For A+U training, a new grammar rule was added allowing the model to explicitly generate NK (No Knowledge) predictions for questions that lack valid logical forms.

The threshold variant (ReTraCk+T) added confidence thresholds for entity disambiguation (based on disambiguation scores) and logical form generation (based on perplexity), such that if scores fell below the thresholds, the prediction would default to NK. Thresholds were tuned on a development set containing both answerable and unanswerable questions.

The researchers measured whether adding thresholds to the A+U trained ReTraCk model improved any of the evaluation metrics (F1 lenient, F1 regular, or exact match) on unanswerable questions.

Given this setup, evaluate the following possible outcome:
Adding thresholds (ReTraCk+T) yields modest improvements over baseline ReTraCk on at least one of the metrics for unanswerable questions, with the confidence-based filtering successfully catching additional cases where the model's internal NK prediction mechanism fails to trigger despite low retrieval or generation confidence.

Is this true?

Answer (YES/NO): NO